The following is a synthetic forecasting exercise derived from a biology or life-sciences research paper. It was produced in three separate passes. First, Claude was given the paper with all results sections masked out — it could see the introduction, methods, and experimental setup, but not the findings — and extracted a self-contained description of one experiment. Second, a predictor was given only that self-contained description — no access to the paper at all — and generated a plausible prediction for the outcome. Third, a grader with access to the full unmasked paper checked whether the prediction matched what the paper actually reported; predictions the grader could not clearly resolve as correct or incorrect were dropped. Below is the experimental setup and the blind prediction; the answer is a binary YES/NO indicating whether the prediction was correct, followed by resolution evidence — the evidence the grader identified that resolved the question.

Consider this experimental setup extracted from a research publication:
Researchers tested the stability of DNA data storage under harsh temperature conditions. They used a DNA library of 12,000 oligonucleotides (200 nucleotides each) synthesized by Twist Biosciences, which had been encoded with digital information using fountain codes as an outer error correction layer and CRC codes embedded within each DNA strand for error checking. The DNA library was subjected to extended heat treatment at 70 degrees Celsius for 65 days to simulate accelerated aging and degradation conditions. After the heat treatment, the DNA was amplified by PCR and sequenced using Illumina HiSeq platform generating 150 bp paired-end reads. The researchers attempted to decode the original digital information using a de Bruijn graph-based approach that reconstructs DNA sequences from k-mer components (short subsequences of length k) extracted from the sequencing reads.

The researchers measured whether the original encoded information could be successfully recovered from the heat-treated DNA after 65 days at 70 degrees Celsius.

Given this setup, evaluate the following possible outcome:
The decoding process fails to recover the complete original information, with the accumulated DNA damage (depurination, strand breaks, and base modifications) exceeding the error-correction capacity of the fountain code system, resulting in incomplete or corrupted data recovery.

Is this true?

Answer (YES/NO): NO